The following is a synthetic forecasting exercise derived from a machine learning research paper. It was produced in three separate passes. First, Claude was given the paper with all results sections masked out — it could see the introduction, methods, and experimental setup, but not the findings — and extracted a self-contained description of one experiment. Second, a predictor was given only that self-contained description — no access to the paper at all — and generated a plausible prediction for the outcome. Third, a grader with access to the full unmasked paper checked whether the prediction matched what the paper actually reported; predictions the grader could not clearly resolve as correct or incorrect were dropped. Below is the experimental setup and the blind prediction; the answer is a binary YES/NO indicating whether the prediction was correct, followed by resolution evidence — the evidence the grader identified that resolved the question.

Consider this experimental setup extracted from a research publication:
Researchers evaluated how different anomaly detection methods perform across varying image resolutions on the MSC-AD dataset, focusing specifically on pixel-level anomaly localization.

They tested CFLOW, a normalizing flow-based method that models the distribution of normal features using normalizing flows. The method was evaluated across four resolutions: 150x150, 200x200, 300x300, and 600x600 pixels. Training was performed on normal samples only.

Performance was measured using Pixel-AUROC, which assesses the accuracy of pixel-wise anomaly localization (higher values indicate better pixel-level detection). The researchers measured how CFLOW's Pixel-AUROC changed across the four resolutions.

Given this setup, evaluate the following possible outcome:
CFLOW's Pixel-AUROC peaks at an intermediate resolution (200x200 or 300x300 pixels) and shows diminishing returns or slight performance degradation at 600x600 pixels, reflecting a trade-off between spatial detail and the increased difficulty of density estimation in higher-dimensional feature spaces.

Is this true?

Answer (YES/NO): NO